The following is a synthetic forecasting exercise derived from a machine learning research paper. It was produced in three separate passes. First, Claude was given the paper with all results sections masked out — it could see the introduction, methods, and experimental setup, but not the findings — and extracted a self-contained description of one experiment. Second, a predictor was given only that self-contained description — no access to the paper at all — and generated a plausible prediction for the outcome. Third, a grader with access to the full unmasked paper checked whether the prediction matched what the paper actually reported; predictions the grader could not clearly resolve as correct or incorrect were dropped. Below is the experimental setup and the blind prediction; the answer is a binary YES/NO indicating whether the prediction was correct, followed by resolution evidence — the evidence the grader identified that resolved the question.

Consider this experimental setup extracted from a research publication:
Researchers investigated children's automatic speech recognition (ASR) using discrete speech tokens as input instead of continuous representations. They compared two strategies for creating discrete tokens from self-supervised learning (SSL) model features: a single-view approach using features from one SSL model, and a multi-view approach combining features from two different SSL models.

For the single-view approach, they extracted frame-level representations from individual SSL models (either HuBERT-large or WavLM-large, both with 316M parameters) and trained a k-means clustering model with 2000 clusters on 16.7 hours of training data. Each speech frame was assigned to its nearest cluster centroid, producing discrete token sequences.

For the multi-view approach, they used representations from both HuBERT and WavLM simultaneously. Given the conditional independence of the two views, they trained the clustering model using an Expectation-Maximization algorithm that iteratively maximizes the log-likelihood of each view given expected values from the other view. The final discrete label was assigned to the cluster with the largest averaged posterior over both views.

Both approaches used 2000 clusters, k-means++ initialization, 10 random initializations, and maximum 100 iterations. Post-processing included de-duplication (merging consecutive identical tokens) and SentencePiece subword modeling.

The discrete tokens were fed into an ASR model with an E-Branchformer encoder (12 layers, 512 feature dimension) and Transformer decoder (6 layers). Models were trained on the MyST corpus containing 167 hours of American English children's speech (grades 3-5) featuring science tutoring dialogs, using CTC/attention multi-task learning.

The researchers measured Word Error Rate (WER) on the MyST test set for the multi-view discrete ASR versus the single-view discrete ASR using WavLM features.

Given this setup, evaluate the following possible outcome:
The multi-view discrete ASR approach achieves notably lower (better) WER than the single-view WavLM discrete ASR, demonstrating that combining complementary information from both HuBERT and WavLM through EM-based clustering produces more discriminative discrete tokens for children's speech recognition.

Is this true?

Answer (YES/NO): NO